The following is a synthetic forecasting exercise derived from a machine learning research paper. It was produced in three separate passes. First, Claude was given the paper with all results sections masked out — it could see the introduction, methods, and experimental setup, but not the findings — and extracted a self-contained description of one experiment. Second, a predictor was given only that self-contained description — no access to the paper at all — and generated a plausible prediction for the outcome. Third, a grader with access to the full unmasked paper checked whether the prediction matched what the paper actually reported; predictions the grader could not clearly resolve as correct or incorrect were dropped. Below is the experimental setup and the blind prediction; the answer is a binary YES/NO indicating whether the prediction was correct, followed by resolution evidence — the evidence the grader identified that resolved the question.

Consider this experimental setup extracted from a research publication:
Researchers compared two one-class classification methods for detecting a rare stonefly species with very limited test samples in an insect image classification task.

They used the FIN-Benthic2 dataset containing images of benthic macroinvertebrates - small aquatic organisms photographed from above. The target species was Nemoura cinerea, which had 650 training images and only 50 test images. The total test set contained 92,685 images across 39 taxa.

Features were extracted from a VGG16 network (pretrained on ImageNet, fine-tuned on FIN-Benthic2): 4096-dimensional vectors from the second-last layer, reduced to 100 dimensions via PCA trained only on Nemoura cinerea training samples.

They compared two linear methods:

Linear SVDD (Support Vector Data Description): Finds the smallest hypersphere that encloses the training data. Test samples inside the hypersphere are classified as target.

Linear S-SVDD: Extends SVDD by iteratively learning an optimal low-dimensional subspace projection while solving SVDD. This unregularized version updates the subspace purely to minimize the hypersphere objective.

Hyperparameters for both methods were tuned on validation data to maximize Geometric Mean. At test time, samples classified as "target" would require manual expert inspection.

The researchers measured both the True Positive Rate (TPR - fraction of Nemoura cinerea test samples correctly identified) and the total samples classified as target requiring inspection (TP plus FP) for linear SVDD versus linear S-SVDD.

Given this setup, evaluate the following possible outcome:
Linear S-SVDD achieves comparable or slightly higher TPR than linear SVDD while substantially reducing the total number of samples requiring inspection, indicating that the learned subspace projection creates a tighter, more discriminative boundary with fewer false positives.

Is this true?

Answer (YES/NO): NO